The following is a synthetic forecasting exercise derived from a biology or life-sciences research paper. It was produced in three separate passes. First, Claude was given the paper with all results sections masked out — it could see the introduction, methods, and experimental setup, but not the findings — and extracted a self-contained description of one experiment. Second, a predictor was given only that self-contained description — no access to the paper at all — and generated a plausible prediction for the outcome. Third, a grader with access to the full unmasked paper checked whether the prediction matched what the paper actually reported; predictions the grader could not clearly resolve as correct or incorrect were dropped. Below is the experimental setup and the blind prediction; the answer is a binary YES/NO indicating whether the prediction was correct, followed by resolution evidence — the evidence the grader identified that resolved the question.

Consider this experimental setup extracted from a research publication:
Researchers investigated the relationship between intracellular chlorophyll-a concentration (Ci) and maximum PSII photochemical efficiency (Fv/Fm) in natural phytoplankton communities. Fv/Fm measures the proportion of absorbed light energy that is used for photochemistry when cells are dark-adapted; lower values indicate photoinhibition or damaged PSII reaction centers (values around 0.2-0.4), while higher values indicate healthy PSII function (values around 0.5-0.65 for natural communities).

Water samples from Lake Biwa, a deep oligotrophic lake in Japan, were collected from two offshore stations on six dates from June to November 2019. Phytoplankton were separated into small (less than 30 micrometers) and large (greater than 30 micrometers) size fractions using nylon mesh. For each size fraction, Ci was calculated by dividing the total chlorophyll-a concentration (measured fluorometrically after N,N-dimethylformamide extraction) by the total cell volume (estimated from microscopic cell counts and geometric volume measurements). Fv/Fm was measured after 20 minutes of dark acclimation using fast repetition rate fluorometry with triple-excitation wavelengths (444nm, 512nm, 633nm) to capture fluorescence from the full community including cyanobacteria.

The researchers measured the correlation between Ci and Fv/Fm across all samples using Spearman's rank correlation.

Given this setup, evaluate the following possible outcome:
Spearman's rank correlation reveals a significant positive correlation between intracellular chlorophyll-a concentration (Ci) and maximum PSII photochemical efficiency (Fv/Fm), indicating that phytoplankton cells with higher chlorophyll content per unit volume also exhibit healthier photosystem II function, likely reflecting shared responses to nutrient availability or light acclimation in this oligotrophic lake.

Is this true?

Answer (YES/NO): NO